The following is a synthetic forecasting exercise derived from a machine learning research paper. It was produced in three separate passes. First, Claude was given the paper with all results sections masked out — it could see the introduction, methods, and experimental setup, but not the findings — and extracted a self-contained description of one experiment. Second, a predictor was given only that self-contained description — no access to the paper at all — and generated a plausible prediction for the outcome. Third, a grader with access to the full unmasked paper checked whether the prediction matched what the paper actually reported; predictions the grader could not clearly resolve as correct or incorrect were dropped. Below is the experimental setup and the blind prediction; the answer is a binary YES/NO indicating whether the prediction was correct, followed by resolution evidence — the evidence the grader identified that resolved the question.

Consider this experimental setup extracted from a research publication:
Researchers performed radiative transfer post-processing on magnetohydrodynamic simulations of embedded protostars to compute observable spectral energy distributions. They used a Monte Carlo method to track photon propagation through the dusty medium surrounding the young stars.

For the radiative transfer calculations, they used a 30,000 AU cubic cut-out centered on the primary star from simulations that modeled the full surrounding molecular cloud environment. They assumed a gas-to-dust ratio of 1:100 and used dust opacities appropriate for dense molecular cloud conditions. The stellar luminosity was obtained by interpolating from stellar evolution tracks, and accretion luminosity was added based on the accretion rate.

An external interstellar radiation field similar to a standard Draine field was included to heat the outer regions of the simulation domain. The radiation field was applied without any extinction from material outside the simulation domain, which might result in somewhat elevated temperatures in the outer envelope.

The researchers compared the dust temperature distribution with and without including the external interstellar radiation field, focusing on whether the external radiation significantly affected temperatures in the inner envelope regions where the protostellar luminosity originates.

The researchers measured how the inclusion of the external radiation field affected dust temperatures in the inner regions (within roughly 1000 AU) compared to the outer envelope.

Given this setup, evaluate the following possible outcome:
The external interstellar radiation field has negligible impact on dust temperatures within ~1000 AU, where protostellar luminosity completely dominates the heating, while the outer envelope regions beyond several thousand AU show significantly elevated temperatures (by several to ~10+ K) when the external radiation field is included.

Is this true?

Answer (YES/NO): NO